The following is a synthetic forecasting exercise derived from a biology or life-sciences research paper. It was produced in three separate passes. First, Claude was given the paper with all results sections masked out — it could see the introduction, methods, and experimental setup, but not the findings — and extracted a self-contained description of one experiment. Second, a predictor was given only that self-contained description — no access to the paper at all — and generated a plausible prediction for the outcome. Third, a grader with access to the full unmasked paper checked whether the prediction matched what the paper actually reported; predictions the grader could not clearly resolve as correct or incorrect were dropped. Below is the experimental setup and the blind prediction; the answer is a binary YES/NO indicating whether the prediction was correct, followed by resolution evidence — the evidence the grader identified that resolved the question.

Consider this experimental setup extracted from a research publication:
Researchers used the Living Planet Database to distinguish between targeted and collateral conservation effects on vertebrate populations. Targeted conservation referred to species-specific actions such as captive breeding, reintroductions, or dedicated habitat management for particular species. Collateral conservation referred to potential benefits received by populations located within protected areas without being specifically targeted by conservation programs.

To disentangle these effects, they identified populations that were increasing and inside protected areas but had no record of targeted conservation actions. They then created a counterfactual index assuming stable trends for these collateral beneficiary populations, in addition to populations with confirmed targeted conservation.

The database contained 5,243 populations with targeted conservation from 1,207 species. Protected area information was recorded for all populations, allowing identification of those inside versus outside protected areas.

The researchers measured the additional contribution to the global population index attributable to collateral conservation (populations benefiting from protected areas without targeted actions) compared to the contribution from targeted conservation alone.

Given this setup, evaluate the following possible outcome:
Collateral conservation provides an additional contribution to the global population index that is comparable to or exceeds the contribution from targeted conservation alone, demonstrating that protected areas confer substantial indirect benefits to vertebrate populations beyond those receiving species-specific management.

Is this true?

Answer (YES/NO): NO